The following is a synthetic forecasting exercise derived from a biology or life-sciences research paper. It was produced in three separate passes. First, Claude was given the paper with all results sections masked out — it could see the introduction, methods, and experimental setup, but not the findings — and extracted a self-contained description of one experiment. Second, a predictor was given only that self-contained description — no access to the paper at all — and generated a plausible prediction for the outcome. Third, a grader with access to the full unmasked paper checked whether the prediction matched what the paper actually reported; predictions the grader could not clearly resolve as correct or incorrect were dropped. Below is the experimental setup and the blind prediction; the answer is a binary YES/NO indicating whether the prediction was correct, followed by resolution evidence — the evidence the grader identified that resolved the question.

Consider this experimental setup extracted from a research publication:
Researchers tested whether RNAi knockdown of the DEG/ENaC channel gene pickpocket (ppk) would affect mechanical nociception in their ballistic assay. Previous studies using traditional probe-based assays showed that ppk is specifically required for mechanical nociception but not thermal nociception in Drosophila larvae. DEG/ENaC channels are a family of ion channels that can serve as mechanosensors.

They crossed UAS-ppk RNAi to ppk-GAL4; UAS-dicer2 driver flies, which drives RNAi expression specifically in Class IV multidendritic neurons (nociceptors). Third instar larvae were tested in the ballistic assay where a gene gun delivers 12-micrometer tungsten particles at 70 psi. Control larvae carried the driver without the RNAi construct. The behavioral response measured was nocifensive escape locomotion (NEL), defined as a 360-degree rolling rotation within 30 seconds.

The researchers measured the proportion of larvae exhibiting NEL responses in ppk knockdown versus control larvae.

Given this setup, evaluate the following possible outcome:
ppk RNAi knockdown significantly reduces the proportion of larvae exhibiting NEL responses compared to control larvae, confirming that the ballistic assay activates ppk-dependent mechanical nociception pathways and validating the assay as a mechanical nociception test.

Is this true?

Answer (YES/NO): YES